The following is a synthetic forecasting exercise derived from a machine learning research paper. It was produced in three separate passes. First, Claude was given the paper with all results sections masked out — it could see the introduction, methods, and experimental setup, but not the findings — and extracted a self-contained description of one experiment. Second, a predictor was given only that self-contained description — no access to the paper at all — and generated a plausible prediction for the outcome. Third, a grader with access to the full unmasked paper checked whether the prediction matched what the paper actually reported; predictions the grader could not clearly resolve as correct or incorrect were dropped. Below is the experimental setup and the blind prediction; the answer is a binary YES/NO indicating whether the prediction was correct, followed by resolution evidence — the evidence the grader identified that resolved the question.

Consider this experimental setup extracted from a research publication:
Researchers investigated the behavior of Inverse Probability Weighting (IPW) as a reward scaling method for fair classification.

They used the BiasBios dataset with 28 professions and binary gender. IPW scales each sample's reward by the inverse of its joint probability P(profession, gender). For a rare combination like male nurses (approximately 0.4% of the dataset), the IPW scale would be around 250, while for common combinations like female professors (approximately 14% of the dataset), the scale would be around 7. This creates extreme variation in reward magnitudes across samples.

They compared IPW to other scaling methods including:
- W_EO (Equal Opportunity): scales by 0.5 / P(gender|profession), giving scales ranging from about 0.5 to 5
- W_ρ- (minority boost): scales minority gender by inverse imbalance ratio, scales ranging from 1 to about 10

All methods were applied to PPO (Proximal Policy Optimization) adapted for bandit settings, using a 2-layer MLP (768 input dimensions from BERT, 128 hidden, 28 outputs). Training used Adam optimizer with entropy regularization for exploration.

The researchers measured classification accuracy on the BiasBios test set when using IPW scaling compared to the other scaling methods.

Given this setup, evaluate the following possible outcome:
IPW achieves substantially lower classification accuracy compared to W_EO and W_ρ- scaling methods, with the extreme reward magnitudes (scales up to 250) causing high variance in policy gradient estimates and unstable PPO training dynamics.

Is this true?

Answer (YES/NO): YES